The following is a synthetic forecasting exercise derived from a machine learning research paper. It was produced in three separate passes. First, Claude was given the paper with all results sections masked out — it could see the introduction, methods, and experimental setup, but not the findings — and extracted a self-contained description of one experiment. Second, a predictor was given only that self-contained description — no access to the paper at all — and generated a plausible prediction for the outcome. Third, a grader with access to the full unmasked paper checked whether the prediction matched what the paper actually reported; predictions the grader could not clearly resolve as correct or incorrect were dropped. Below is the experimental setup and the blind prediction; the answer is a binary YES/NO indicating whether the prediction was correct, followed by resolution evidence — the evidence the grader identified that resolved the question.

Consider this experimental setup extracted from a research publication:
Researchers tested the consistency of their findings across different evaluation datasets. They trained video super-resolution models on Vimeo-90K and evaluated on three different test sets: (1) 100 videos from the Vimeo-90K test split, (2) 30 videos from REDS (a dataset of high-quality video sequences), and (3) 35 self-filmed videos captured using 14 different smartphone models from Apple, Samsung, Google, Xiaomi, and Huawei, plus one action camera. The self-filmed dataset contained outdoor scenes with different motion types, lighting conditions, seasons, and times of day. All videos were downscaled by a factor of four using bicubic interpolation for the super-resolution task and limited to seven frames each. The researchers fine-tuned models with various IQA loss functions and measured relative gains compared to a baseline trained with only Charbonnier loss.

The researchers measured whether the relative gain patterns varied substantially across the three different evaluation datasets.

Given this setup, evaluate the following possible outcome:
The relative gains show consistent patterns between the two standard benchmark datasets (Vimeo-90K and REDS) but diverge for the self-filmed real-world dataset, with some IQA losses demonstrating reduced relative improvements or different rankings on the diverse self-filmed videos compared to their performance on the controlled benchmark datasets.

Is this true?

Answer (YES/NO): NO